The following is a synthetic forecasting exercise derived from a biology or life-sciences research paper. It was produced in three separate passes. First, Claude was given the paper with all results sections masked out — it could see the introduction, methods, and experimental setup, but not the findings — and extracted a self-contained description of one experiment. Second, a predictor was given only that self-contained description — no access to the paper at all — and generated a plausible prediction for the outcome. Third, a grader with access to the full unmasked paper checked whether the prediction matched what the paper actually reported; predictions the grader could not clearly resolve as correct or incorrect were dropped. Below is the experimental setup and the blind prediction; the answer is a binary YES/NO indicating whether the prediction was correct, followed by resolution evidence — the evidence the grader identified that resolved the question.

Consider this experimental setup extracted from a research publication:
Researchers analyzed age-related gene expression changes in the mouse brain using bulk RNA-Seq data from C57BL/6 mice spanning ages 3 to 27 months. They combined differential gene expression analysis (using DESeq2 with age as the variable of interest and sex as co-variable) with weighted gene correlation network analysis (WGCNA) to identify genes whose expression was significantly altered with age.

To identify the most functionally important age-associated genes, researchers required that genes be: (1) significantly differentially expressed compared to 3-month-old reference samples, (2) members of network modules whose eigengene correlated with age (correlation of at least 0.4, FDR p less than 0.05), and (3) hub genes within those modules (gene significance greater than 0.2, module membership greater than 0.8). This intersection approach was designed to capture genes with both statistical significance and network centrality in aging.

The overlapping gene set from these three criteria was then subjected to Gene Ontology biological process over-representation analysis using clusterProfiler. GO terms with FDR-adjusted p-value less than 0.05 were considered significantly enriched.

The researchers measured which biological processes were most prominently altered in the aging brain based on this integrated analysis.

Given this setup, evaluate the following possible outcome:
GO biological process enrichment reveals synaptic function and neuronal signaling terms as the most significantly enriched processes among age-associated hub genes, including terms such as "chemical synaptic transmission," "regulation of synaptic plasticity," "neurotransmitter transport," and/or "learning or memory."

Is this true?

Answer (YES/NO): NO